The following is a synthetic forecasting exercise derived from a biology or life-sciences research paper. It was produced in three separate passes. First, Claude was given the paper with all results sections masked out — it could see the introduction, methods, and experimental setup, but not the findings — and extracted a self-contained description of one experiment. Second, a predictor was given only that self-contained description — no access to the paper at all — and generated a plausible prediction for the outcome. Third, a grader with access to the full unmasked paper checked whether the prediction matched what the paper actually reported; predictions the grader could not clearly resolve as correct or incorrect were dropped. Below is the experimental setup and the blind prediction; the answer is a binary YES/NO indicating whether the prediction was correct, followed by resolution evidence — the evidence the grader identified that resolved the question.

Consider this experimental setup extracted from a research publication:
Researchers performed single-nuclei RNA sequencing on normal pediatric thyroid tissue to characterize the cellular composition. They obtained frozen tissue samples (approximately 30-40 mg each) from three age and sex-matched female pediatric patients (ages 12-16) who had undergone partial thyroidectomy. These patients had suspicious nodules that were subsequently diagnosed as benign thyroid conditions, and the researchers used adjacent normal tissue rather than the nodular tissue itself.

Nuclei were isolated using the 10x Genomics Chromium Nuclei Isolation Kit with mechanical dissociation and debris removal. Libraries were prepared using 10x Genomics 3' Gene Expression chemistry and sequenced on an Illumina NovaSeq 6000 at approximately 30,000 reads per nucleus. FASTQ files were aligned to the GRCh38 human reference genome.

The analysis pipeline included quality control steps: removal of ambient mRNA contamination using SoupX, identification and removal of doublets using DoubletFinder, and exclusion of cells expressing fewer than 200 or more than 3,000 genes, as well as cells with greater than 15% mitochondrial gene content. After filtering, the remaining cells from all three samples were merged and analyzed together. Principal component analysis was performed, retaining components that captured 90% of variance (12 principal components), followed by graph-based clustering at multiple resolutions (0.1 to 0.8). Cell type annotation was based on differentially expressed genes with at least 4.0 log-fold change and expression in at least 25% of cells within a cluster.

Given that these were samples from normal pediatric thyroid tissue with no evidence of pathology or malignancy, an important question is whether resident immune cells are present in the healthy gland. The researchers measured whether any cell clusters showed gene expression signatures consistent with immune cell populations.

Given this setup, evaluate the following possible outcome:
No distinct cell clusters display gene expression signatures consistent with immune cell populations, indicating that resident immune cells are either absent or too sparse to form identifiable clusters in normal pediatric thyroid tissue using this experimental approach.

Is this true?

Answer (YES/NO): NO